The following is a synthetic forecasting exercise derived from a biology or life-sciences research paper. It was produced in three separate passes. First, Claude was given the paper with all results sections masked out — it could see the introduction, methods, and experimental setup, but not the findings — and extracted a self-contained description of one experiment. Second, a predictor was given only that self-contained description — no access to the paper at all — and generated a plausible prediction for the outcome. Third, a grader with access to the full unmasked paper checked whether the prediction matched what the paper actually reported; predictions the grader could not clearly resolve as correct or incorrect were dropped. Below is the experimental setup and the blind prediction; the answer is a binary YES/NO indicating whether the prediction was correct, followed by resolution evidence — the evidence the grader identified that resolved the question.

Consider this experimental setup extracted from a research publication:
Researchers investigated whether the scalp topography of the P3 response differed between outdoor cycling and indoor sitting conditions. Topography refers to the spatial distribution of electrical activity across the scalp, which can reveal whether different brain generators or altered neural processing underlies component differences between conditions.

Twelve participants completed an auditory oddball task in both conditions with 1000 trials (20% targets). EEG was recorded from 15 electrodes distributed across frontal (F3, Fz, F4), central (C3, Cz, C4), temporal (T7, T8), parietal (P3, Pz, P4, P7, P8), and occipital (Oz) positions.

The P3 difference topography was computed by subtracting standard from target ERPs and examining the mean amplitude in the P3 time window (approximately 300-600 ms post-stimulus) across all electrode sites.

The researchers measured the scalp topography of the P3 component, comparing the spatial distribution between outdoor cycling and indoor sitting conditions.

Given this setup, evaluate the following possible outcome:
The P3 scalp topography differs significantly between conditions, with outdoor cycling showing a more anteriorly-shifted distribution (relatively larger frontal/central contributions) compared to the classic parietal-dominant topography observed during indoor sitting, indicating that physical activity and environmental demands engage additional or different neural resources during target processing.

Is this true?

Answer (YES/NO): NO